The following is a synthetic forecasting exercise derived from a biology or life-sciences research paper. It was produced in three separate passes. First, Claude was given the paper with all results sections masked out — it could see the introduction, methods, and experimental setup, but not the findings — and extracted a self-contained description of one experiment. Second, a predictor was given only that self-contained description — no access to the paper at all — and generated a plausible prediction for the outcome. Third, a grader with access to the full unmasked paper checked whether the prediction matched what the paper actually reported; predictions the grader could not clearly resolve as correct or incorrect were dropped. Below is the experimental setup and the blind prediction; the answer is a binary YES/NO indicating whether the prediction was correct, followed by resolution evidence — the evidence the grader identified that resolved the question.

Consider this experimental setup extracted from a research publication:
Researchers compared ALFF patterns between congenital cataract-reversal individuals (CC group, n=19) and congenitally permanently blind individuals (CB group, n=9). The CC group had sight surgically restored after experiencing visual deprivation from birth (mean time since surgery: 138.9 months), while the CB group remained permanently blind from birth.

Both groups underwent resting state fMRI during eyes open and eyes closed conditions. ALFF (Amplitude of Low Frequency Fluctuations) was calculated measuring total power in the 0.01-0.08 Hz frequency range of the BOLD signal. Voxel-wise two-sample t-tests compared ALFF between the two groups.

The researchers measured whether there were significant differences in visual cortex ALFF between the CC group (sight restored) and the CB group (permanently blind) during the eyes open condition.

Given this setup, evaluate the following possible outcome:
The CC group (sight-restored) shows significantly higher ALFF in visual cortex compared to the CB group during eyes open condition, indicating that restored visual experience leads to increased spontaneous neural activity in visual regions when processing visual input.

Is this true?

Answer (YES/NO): NO